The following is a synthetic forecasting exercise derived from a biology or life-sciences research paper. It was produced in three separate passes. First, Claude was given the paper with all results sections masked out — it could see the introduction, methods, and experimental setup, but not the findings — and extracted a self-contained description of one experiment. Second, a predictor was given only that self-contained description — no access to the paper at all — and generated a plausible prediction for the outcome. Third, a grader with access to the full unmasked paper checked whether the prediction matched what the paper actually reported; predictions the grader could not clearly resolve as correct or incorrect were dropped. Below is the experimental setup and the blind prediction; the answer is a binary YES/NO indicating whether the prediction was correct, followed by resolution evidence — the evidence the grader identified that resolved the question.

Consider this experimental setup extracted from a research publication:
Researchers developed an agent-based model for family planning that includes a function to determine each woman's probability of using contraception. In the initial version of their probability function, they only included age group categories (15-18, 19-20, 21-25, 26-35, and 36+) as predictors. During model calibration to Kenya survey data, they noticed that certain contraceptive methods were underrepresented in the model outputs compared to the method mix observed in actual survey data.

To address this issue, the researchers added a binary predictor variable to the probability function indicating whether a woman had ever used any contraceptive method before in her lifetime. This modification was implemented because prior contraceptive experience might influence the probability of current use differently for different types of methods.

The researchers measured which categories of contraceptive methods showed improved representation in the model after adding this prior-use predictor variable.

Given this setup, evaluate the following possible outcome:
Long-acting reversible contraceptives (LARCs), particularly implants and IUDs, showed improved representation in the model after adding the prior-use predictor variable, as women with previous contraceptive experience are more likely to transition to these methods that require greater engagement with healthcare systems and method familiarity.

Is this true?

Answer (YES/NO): NO